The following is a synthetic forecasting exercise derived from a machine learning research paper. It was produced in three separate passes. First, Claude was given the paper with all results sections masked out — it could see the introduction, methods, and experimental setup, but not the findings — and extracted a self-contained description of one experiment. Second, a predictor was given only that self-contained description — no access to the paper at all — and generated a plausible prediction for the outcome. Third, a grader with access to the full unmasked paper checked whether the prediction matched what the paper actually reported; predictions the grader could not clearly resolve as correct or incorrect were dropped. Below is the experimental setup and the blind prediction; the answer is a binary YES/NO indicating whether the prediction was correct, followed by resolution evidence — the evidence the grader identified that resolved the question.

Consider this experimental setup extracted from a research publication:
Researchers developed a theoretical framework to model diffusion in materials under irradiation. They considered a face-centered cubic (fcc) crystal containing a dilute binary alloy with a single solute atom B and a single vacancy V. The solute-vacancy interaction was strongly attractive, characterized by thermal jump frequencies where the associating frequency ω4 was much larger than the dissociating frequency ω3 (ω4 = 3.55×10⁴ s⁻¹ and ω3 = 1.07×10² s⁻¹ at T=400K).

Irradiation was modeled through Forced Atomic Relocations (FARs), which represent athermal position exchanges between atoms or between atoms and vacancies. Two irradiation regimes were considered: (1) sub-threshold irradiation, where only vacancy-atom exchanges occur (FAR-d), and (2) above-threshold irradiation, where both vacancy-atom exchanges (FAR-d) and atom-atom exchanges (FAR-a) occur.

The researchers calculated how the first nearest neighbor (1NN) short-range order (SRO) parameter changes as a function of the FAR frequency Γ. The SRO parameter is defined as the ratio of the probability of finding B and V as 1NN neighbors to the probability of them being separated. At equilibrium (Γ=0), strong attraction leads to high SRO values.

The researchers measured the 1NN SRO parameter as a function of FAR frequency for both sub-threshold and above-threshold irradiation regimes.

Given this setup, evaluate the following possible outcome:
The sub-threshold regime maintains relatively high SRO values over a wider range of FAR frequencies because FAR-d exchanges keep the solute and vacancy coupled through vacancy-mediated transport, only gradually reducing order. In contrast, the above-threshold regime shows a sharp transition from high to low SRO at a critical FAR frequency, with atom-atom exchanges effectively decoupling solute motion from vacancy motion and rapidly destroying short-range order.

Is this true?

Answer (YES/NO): NO